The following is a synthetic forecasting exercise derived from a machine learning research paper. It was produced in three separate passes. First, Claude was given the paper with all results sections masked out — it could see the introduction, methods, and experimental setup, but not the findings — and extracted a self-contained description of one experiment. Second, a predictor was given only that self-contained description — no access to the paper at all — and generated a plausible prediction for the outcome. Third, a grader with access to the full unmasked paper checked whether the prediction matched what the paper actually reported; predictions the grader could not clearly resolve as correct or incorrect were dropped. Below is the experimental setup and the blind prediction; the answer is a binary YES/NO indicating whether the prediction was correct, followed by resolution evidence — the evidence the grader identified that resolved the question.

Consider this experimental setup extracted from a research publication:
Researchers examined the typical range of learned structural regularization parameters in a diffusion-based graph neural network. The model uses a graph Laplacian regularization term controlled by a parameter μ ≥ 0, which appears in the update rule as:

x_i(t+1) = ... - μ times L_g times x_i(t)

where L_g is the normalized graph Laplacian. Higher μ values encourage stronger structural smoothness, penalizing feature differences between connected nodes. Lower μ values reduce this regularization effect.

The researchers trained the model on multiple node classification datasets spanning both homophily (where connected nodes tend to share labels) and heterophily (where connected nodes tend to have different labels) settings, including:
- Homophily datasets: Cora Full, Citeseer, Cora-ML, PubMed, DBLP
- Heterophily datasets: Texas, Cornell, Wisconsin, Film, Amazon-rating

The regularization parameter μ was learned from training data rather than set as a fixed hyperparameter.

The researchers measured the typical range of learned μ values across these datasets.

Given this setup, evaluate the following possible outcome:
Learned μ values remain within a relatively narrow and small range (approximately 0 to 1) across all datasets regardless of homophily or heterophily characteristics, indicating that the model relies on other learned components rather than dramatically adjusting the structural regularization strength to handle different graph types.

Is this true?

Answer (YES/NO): YES